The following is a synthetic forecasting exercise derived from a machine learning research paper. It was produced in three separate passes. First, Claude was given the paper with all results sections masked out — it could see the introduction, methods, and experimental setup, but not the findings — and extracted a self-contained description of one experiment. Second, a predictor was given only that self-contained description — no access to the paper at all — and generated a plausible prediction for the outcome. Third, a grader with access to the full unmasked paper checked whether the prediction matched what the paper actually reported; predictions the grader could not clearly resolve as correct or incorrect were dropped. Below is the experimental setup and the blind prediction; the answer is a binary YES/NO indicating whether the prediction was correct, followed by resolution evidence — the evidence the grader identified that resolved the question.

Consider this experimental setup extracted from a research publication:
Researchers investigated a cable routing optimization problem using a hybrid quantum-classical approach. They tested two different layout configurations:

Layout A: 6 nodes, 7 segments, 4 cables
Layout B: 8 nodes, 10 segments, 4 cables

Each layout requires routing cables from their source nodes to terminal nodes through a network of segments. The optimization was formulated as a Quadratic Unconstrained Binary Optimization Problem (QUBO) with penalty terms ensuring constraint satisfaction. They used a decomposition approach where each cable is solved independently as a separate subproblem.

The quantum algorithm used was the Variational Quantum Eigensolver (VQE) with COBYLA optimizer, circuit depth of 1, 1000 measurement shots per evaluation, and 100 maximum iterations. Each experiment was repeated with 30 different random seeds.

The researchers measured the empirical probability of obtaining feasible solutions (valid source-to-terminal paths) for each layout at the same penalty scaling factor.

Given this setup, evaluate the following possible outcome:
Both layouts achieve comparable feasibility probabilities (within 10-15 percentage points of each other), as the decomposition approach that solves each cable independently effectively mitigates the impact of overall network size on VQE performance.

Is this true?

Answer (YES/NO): NO